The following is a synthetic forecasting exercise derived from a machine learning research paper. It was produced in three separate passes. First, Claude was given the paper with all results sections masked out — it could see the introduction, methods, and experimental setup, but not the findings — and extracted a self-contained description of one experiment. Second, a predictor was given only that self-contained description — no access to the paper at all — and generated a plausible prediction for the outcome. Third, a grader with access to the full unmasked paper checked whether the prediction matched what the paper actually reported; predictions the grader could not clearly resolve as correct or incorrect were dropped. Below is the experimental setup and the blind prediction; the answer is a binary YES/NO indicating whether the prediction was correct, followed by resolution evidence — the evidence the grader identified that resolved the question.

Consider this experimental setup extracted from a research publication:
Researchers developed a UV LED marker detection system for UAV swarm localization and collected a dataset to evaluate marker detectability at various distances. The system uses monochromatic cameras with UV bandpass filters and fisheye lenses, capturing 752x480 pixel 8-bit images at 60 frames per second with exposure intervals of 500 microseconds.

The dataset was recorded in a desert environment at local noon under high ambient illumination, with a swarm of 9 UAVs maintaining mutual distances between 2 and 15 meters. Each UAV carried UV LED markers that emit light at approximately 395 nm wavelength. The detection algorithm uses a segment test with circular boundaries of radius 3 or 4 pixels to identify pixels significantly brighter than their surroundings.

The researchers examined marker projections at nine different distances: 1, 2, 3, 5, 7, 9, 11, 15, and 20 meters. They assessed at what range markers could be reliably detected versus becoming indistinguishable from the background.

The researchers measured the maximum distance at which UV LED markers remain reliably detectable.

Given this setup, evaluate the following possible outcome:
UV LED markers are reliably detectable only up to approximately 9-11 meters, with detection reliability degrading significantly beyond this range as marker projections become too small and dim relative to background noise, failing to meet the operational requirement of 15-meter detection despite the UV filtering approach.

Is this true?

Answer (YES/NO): NO